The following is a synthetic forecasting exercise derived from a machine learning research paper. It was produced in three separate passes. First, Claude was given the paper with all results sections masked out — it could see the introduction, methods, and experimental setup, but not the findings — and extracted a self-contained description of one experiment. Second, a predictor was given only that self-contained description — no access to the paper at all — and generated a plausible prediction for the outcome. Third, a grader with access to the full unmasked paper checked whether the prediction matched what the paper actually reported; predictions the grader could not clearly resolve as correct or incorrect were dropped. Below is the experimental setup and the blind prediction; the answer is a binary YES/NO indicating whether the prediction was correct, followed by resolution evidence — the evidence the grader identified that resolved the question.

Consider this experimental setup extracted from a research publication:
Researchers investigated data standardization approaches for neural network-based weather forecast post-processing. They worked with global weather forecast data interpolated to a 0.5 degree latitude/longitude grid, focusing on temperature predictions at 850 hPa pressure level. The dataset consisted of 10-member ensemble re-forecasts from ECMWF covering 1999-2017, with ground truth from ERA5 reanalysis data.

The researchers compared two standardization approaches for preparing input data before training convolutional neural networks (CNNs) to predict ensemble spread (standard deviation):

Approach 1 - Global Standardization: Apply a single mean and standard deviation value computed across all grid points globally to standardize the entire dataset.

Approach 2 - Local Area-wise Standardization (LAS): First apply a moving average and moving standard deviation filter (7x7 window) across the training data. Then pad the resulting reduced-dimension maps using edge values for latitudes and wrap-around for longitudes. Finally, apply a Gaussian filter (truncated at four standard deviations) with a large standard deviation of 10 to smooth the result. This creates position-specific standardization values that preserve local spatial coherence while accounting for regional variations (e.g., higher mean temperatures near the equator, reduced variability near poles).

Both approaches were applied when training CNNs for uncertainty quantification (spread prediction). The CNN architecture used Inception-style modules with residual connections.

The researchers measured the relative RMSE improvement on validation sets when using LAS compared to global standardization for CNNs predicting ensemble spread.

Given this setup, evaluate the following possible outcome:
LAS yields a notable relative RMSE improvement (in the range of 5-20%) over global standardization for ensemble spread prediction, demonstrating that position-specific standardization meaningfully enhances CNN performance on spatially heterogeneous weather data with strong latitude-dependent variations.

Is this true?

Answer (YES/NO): YES